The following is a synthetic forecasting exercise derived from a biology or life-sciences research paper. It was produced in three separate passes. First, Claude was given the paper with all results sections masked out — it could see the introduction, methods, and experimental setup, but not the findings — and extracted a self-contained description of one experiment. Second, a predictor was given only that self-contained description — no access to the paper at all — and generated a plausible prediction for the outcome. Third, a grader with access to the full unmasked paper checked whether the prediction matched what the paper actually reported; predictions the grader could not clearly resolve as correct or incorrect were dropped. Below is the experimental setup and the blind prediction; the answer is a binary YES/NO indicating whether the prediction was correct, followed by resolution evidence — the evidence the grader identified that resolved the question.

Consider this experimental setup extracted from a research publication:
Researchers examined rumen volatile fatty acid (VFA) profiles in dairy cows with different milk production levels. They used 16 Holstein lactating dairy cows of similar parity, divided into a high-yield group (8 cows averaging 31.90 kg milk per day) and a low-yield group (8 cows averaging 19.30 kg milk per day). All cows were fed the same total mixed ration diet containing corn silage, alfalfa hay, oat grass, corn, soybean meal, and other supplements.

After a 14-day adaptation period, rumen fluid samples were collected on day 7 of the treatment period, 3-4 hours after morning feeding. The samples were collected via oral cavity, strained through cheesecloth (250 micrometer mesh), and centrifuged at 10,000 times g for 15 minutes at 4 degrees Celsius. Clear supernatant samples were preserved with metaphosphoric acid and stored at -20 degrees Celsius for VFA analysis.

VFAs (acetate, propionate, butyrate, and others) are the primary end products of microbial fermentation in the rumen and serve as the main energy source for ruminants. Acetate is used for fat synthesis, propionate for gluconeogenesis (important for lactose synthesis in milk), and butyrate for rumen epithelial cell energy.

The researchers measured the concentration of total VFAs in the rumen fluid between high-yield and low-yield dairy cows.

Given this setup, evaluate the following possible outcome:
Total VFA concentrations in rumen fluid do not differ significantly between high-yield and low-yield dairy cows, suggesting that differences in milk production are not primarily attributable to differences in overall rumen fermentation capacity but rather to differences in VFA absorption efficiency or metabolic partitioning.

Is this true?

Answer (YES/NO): NO